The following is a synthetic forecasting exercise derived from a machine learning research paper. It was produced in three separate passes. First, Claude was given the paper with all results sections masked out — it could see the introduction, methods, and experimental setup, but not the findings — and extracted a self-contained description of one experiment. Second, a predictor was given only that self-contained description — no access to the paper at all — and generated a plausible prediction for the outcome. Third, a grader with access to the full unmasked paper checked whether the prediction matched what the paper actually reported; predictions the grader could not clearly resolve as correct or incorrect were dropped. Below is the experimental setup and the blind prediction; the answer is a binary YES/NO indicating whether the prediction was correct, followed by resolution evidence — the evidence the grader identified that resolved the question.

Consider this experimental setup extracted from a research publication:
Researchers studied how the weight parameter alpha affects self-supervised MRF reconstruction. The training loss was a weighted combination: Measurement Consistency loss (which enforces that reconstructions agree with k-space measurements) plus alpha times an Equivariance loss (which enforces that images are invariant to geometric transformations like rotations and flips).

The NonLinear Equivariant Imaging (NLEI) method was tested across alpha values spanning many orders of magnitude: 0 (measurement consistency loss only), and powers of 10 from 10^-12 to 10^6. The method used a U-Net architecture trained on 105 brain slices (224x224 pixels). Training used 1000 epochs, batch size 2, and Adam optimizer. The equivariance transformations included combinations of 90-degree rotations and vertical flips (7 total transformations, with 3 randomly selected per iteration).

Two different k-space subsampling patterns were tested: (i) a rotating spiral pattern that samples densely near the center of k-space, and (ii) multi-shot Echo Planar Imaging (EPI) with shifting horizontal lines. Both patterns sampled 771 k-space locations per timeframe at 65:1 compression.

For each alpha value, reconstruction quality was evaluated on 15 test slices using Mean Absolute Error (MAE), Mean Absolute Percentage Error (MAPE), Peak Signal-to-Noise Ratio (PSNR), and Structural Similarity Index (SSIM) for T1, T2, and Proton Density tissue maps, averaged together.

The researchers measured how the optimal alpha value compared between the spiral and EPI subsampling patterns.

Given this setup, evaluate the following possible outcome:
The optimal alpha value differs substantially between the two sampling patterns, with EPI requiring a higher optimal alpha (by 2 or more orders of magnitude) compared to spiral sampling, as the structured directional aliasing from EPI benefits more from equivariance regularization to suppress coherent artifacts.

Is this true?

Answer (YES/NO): YES